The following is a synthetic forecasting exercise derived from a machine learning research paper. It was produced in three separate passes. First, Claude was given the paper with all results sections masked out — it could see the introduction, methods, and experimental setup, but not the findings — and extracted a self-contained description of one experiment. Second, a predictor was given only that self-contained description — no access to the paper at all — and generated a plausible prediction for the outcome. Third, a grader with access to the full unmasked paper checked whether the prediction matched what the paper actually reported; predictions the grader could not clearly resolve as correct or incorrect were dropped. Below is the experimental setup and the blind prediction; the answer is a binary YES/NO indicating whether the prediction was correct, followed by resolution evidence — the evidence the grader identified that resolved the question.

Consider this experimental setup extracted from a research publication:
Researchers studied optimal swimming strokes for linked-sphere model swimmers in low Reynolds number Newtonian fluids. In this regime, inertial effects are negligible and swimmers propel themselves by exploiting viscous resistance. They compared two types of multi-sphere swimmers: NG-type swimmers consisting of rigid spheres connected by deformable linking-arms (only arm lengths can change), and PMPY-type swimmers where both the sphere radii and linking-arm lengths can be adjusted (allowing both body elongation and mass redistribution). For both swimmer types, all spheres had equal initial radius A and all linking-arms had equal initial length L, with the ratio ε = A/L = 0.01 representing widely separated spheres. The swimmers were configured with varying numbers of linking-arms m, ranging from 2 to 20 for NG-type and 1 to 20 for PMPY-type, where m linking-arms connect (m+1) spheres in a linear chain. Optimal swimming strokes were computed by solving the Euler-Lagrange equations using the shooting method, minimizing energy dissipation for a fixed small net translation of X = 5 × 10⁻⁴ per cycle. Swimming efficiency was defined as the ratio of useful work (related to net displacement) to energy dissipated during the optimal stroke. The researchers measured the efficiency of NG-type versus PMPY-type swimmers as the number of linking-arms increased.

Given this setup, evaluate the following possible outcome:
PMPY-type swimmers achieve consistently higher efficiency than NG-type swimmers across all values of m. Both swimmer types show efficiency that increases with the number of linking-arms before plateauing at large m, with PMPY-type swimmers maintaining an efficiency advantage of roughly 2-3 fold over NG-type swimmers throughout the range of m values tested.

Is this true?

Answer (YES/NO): NO